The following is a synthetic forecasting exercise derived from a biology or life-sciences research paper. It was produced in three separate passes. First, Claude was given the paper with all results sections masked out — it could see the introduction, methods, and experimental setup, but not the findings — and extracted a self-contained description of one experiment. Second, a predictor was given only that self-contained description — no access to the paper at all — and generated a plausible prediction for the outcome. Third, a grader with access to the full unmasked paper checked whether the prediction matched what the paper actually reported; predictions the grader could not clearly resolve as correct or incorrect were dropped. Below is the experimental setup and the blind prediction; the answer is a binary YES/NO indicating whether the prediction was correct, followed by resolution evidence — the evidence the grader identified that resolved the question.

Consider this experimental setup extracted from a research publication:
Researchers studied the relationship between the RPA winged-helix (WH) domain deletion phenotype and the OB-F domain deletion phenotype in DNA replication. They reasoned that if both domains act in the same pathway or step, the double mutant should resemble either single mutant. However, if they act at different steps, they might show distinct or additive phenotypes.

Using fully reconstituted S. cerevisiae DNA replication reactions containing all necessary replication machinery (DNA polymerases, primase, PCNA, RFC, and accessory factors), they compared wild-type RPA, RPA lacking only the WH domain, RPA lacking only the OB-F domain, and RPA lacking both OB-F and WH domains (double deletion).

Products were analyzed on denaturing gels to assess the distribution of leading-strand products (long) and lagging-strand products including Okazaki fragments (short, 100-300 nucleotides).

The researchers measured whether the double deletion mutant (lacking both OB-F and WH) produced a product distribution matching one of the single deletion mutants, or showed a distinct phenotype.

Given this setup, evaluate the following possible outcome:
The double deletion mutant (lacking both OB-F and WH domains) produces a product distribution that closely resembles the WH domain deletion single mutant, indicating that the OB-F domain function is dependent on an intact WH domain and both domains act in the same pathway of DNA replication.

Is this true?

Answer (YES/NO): YES